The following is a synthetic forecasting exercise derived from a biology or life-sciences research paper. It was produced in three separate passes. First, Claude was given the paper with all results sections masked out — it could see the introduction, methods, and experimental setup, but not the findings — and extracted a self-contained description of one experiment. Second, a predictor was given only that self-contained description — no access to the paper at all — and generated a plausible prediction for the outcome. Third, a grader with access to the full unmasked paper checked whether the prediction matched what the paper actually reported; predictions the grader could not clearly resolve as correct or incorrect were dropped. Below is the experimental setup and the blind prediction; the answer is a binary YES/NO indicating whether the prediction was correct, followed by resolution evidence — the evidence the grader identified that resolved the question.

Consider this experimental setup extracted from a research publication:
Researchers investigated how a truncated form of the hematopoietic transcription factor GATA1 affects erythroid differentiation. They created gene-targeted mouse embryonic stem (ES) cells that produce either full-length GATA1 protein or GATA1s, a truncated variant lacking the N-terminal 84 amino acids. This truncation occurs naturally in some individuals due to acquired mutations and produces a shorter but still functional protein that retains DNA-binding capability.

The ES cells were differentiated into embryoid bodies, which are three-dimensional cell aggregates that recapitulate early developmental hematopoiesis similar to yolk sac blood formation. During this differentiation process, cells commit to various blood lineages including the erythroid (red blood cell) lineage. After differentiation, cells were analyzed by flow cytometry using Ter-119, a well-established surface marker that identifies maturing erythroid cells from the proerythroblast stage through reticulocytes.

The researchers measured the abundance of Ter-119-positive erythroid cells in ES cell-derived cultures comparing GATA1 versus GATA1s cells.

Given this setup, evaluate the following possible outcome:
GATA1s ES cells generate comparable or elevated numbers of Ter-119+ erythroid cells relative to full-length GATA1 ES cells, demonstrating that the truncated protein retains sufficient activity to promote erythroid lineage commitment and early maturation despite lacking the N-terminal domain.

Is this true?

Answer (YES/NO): NO